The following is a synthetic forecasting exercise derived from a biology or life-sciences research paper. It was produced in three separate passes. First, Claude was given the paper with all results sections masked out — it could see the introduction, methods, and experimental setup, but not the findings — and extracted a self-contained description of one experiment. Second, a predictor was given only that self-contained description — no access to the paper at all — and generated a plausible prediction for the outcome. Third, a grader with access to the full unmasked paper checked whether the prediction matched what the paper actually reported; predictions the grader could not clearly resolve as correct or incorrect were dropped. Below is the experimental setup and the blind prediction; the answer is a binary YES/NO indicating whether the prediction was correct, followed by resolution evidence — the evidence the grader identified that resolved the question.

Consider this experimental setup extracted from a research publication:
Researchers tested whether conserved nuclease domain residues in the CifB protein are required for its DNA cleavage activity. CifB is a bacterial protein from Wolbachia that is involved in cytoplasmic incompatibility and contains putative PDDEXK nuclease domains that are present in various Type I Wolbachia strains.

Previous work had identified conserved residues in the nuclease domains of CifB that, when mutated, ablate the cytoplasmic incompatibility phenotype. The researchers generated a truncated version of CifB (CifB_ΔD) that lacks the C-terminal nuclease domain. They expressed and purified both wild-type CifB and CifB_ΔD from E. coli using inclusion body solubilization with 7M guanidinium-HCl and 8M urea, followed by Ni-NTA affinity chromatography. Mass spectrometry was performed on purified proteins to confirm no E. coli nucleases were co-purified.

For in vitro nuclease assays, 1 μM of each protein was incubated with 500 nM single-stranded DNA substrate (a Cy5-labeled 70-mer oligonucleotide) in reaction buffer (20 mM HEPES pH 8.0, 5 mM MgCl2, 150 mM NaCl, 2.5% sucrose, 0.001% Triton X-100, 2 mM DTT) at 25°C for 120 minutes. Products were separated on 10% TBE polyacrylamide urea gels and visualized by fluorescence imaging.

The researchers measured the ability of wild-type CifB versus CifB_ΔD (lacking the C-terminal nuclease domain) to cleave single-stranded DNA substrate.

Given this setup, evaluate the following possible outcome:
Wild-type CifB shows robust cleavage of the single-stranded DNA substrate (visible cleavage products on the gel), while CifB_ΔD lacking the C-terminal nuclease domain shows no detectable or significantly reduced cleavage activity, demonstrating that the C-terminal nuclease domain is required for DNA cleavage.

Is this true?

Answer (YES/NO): NO